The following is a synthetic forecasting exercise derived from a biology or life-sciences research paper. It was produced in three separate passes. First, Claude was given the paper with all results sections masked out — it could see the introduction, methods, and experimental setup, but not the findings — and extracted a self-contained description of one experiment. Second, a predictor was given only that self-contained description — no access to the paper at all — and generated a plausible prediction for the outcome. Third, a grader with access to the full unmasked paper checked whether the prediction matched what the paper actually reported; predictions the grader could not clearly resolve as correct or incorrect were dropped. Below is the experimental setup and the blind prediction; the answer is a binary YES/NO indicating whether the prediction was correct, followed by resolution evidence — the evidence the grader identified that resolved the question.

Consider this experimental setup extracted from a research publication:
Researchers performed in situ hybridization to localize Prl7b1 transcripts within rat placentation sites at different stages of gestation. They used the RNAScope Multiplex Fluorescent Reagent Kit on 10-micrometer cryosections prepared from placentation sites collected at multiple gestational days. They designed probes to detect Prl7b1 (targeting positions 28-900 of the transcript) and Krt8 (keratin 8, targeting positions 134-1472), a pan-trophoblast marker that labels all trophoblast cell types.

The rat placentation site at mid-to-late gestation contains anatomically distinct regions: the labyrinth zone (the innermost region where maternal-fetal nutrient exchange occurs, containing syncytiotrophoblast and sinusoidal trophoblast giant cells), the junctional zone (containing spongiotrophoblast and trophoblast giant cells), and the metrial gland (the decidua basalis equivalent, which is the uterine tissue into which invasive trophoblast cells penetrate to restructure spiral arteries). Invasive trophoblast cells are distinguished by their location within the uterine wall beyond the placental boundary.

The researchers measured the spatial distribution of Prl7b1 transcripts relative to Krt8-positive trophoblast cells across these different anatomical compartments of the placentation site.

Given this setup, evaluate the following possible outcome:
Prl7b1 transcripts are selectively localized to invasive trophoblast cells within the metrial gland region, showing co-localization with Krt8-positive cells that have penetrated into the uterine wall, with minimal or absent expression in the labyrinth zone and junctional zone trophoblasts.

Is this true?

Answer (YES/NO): YES